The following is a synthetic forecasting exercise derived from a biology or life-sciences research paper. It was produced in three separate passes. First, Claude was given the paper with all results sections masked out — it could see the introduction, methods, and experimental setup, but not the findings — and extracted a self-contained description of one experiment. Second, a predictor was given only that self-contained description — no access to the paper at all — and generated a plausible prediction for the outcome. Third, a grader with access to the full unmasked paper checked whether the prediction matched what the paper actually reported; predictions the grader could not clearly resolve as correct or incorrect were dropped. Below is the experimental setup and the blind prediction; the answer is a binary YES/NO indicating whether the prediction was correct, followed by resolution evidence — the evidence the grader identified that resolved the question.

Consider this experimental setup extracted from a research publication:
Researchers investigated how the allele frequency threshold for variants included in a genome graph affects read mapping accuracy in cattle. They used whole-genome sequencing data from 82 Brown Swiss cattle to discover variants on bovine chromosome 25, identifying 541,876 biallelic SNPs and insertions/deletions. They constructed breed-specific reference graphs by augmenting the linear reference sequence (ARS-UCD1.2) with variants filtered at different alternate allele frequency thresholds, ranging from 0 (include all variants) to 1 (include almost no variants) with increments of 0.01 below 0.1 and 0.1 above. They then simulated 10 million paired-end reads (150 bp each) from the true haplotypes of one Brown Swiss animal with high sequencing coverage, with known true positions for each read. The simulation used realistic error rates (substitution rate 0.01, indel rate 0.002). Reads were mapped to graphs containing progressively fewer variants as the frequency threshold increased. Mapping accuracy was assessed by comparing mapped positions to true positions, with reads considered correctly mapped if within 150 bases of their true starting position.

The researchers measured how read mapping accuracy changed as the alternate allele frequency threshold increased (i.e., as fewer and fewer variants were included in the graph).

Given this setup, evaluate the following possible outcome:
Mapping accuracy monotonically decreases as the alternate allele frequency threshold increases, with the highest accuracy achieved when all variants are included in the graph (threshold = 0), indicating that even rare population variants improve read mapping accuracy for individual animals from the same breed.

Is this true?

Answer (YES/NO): NO